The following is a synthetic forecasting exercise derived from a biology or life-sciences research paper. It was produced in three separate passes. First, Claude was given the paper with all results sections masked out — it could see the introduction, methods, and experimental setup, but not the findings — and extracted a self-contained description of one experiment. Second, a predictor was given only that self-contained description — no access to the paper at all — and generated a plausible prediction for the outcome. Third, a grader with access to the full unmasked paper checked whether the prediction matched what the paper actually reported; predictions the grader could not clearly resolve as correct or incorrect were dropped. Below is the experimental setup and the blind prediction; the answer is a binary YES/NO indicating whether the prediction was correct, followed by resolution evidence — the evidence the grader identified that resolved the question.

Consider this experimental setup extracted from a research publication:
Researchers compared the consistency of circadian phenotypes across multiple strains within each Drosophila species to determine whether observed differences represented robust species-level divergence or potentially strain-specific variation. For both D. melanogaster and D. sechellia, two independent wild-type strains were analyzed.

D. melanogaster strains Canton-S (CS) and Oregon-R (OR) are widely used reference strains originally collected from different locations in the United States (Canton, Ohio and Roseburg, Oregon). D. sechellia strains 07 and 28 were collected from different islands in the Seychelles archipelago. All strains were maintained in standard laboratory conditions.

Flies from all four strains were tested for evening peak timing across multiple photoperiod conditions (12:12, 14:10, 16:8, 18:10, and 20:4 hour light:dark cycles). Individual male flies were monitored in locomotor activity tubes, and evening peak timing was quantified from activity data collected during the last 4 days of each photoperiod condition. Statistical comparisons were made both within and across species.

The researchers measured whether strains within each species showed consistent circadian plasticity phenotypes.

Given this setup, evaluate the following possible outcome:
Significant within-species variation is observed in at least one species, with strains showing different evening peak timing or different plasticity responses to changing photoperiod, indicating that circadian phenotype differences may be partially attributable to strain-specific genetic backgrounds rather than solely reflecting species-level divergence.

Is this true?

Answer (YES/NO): NO